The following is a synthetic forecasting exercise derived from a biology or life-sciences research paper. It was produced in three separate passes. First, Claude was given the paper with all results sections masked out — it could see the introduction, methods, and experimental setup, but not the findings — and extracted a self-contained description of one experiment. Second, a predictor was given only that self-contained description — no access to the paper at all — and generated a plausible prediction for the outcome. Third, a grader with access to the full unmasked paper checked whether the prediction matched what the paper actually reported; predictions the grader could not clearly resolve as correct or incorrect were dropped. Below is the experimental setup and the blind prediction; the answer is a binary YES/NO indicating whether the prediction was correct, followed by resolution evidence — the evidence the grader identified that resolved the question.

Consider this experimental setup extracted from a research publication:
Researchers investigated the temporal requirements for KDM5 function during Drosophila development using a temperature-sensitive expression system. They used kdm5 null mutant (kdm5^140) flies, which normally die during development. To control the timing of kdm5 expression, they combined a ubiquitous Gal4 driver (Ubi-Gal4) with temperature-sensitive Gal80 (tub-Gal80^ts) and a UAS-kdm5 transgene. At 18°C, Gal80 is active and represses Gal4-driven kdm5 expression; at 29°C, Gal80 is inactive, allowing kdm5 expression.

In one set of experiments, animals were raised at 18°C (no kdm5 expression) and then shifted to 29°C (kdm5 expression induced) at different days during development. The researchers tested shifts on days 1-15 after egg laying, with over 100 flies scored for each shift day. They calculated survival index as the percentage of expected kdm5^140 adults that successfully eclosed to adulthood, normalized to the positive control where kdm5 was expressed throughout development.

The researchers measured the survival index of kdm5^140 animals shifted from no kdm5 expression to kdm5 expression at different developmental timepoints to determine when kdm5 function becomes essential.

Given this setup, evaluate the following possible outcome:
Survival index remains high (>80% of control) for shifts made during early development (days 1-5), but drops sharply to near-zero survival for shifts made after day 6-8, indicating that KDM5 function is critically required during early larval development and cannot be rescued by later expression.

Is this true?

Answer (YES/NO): NO